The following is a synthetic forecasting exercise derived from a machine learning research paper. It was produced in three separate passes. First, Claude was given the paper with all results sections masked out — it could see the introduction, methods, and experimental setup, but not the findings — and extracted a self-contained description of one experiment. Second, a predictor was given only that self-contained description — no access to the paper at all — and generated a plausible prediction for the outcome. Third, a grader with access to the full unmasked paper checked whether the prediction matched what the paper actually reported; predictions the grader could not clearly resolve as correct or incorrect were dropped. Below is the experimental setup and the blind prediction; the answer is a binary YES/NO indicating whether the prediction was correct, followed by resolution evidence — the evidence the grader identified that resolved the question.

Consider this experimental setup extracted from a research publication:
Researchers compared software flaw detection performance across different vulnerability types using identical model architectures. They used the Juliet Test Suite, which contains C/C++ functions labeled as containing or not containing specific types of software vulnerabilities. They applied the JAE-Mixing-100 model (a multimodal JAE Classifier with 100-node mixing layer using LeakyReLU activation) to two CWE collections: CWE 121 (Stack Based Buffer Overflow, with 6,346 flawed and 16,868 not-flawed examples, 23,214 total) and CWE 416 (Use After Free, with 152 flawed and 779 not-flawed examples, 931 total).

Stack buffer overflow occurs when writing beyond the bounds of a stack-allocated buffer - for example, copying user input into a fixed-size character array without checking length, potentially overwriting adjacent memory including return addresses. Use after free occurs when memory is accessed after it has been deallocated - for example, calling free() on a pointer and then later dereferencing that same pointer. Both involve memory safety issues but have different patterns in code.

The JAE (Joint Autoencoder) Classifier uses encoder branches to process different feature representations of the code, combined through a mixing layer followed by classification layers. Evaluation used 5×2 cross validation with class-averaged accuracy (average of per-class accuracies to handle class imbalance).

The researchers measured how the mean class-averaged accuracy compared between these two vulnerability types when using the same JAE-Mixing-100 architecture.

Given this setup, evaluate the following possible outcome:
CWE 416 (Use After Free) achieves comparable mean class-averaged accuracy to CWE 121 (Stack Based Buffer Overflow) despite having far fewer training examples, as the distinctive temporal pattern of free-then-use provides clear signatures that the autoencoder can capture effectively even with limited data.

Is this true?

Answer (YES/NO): NO